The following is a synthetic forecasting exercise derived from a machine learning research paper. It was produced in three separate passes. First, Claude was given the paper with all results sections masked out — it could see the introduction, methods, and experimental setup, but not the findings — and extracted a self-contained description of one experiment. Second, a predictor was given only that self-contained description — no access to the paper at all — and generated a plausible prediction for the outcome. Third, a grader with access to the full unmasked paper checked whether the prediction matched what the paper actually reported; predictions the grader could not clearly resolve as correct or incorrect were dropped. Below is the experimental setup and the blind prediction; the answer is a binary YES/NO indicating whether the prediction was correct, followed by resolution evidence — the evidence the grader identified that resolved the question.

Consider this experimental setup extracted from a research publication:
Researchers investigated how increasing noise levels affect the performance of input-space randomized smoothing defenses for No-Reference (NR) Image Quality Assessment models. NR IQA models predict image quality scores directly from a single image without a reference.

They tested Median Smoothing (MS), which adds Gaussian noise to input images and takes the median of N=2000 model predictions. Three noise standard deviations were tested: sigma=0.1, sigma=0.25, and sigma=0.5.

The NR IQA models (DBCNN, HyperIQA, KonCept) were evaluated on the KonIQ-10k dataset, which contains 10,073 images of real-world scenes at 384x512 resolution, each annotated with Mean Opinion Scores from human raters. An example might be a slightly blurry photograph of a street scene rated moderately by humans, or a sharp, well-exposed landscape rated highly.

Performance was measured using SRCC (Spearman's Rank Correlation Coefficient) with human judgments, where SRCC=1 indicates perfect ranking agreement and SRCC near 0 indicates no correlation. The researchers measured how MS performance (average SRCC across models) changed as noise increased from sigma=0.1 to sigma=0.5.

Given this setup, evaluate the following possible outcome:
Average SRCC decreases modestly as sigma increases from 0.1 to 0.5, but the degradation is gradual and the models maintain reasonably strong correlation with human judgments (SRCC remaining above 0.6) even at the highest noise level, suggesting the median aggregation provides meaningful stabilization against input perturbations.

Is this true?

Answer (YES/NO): NO